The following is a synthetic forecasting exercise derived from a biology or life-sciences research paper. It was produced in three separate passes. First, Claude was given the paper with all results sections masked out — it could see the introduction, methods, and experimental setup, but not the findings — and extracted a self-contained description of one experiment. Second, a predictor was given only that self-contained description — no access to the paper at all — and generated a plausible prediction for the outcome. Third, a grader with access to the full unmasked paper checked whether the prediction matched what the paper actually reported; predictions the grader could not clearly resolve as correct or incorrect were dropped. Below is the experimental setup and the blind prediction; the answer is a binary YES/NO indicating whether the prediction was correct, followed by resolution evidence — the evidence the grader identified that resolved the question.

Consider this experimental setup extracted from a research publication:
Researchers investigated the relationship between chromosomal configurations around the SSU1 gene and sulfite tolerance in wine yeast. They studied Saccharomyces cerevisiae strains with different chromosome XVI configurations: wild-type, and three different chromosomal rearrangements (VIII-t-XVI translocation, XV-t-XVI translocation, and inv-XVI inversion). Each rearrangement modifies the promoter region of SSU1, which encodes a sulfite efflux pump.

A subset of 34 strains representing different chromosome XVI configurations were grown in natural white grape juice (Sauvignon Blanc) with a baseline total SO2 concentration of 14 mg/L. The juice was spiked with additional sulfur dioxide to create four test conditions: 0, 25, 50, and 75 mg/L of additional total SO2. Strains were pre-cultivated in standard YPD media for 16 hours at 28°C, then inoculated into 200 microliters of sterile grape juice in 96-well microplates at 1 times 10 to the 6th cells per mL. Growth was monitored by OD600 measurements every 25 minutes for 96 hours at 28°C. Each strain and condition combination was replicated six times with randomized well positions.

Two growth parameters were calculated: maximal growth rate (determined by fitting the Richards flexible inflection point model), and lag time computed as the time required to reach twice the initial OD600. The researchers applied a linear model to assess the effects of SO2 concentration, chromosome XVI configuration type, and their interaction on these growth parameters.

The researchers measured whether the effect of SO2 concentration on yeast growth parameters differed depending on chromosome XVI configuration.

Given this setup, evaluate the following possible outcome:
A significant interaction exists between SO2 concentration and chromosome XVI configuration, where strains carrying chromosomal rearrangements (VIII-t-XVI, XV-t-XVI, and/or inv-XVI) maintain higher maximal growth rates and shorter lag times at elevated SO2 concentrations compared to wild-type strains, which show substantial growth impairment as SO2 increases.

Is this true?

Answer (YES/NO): NO